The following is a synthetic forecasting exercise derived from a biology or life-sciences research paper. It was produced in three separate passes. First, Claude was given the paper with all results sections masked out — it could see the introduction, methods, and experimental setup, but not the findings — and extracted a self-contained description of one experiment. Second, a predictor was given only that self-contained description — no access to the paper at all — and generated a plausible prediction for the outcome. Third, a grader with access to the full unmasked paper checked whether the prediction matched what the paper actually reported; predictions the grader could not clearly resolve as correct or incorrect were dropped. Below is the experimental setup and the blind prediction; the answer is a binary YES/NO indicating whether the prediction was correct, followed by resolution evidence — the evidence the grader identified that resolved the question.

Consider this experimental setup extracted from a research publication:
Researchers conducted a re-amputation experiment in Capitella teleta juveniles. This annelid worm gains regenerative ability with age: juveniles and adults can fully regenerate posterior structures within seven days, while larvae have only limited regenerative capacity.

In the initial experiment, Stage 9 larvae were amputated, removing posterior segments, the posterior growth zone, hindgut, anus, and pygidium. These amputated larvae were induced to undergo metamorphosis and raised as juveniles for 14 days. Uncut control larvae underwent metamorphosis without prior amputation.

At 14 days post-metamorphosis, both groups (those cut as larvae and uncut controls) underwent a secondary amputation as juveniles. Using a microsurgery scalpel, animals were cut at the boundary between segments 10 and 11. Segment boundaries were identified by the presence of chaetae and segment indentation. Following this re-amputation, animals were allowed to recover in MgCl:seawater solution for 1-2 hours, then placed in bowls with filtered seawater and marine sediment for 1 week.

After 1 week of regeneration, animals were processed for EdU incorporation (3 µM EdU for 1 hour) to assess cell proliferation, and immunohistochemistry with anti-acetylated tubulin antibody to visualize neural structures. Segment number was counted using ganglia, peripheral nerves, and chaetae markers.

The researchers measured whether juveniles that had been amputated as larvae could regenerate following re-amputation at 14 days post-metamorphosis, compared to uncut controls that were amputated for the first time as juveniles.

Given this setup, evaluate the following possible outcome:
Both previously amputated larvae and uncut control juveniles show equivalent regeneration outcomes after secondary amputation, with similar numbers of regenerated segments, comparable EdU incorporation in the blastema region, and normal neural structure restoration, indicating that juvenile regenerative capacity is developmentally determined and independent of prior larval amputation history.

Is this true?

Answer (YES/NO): YES